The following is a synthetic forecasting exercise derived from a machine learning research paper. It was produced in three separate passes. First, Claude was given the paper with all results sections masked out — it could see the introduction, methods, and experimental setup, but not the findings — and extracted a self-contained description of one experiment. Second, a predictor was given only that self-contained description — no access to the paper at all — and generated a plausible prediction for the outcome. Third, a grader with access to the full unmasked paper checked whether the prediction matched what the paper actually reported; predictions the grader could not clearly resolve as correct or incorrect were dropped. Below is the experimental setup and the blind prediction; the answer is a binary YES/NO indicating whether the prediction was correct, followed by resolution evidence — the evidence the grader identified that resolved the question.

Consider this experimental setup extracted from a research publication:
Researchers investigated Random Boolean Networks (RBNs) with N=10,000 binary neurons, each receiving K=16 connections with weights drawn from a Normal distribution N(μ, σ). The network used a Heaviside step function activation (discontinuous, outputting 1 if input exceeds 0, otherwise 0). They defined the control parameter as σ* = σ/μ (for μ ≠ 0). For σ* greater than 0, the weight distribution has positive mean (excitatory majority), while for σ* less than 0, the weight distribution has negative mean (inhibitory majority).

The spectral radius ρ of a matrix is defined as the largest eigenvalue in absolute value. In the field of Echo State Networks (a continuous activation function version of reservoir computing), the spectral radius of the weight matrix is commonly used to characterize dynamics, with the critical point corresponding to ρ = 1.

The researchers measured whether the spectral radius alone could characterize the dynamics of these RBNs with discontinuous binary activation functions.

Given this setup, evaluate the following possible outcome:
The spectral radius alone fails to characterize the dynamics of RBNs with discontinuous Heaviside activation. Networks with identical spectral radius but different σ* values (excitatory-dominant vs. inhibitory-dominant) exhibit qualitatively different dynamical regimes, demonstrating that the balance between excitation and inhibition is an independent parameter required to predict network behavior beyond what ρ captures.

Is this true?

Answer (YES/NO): YES